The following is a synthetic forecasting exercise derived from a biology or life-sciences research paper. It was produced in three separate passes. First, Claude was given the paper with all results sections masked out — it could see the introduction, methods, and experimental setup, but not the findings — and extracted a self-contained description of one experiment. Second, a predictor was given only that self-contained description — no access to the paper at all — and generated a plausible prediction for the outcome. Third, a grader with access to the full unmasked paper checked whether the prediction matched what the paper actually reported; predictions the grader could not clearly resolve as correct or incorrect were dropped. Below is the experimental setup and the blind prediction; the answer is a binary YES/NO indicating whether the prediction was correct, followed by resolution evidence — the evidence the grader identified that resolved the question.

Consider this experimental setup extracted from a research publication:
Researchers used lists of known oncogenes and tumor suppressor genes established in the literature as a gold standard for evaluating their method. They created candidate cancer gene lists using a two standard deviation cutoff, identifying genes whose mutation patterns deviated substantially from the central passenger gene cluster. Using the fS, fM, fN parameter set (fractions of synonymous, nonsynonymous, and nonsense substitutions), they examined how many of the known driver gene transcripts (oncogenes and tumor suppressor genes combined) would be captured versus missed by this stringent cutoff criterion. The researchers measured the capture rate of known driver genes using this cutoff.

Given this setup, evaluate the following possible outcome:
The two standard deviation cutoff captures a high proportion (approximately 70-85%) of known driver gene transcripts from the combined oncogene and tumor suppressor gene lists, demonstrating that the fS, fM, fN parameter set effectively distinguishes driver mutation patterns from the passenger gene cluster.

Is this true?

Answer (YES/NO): YES